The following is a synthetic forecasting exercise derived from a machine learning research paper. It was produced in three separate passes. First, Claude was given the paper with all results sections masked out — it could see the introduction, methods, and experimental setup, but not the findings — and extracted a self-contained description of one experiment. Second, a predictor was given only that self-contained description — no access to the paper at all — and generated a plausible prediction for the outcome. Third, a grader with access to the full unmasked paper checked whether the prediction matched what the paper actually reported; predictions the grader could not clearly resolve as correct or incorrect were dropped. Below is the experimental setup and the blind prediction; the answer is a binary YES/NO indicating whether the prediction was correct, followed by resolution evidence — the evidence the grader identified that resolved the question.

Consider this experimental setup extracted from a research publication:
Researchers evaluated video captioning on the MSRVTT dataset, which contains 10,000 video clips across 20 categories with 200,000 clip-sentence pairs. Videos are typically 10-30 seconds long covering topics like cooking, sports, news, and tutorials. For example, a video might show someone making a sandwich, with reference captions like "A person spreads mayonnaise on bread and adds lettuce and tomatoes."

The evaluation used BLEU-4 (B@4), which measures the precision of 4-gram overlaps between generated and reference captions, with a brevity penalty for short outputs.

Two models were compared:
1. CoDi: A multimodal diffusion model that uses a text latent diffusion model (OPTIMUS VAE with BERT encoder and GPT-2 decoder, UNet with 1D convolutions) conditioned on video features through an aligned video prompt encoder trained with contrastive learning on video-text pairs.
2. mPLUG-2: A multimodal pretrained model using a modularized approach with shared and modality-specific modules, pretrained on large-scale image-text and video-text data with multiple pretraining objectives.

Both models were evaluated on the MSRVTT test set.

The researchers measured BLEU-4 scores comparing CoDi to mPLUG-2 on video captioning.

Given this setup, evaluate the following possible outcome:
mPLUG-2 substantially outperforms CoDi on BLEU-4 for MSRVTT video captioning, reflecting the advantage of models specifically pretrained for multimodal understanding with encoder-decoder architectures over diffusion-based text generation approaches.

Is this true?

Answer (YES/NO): YES